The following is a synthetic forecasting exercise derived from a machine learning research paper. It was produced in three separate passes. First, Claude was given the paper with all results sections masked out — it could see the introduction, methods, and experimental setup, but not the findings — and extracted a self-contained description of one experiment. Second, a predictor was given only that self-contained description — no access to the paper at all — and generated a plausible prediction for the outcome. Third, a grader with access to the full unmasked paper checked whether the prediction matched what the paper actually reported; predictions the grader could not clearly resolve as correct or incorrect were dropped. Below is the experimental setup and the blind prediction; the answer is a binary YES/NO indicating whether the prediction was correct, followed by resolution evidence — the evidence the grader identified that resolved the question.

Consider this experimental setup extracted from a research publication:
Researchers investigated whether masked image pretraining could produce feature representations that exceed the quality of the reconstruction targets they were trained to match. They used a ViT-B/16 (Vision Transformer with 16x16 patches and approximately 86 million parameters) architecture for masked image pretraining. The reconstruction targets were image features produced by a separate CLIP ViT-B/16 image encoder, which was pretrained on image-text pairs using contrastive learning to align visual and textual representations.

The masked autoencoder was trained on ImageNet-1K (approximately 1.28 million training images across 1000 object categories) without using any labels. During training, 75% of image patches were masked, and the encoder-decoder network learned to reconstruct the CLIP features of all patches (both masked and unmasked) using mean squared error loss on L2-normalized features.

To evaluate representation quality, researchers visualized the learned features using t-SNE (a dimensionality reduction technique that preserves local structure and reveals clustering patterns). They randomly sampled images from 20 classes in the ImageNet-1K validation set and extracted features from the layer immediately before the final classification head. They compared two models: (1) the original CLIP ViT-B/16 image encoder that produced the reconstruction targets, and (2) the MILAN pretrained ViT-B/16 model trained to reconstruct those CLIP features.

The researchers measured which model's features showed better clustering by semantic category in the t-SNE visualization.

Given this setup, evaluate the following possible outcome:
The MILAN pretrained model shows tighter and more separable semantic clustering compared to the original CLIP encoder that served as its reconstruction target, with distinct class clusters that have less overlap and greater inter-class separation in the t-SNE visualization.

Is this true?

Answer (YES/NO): YES